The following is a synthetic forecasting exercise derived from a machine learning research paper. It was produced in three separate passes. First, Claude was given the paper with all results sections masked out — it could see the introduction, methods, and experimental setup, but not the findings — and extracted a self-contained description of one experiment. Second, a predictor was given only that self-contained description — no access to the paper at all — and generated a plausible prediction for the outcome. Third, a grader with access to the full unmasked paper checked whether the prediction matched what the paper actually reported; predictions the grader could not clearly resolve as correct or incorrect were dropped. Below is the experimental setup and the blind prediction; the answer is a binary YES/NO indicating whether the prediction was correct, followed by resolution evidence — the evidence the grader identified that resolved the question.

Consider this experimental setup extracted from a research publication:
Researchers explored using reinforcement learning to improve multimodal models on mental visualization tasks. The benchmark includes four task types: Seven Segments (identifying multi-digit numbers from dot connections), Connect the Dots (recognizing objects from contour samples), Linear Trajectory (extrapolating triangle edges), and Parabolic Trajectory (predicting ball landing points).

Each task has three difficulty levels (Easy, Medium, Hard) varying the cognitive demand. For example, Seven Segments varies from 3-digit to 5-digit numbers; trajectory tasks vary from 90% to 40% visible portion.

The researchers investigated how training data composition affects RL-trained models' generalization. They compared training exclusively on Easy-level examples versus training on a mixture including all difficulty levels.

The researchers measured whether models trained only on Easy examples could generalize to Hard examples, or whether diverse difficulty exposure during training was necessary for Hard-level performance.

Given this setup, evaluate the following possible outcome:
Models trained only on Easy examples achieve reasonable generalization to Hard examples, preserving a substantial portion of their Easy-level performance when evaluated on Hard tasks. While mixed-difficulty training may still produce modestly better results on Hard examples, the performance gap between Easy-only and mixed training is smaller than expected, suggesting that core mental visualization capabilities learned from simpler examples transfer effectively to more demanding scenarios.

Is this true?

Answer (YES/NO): NO